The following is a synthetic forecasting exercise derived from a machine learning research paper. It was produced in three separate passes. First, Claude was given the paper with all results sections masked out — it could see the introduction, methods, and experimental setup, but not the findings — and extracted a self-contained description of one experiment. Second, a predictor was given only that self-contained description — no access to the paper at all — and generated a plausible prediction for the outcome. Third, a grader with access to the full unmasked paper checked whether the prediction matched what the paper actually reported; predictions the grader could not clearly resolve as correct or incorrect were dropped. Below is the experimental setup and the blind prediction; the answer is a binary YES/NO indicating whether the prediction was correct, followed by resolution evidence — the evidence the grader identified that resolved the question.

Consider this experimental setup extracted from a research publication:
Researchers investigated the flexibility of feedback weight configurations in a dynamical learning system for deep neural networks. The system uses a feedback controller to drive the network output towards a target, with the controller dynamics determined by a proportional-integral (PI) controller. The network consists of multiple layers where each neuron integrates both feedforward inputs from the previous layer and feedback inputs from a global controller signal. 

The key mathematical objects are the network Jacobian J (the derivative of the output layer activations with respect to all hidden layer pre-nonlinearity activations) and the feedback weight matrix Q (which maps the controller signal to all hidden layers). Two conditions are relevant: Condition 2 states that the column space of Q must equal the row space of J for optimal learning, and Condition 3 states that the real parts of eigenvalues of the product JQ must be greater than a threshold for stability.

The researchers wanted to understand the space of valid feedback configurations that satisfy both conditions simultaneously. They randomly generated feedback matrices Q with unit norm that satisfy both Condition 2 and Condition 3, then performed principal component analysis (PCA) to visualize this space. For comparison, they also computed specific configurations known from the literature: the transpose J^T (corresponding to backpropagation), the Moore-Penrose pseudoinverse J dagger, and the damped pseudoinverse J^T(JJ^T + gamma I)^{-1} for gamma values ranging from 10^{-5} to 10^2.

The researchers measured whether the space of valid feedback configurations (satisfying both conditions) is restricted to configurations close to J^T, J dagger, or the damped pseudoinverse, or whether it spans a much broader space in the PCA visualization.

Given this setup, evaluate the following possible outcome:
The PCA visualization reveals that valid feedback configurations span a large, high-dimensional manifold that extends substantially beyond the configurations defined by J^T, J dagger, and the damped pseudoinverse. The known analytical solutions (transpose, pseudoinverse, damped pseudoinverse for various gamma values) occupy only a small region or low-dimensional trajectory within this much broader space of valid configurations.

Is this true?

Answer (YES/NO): YES